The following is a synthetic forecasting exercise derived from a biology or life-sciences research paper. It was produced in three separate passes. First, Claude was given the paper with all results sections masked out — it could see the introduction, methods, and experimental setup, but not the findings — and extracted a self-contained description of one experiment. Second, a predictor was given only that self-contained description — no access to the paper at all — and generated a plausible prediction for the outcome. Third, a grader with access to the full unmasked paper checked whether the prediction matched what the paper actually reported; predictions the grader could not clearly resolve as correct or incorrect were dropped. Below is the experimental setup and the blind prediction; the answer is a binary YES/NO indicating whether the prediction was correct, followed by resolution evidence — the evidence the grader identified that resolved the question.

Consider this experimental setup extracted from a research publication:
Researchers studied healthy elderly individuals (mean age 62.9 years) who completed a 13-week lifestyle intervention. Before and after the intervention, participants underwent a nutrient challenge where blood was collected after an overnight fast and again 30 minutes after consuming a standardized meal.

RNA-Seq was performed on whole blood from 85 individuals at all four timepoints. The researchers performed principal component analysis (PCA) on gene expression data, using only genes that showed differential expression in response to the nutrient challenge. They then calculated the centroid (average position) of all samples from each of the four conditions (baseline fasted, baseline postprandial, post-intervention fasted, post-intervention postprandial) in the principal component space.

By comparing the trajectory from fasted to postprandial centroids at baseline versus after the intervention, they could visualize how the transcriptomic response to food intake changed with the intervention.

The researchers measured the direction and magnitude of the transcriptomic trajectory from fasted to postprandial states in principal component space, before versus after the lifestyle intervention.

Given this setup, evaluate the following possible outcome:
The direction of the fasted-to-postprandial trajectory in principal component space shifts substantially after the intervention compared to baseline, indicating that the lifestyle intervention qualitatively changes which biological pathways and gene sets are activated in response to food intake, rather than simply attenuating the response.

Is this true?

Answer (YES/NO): NO